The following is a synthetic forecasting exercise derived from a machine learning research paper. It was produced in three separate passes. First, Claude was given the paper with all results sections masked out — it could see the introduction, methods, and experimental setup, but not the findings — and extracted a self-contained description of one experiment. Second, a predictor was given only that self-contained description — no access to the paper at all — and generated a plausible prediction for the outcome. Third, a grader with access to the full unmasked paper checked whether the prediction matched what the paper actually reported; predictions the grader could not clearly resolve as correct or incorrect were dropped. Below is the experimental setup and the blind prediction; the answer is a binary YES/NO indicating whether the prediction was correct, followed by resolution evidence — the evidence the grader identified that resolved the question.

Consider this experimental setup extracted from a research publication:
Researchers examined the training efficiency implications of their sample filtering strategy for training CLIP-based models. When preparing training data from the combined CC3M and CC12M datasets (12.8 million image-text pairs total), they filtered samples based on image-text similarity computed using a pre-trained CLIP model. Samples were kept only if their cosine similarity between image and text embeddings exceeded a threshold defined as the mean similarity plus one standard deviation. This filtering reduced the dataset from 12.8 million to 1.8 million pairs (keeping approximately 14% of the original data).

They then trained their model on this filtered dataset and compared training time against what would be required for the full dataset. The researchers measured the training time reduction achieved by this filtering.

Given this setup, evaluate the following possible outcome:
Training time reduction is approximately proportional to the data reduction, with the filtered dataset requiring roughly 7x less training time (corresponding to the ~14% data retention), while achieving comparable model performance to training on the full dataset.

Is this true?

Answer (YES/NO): NO